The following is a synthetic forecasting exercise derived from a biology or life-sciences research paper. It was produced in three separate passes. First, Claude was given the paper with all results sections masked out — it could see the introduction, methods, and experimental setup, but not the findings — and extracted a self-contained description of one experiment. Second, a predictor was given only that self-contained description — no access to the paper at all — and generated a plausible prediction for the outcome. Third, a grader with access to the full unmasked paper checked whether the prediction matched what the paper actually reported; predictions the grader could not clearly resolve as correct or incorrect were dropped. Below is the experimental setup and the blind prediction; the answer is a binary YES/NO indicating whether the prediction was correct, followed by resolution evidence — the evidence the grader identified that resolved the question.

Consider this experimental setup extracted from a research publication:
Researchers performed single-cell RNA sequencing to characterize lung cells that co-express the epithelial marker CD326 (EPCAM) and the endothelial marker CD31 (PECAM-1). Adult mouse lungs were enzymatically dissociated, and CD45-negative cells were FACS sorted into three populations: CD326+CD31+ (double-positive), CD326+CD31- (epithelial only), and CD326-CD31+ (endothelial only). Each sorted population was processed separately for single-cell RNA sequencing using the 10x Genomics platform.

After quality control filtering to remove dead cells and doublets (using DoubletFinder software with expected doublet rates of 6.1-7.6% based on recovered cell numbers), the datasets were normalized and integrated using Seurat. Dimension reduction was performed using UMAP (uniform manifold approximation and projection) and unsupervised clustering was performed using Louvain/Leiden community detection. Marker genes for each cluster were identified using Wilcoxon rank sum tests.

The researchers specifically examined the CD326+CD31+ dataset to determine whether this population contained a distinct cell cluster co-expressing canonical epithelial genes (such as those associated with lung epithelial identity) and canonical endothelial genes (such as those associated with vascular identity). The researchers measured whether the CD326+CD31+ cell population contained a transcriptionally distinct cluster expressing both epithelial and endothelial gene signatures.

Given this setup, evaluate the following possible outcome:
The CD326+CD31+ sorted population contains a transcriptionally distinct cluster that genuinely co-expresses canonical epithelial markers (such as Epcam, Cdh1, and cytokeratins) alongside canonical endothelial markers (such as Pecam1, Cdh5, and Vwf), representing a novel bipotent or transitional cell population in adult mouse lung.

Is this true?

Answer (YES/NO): YES